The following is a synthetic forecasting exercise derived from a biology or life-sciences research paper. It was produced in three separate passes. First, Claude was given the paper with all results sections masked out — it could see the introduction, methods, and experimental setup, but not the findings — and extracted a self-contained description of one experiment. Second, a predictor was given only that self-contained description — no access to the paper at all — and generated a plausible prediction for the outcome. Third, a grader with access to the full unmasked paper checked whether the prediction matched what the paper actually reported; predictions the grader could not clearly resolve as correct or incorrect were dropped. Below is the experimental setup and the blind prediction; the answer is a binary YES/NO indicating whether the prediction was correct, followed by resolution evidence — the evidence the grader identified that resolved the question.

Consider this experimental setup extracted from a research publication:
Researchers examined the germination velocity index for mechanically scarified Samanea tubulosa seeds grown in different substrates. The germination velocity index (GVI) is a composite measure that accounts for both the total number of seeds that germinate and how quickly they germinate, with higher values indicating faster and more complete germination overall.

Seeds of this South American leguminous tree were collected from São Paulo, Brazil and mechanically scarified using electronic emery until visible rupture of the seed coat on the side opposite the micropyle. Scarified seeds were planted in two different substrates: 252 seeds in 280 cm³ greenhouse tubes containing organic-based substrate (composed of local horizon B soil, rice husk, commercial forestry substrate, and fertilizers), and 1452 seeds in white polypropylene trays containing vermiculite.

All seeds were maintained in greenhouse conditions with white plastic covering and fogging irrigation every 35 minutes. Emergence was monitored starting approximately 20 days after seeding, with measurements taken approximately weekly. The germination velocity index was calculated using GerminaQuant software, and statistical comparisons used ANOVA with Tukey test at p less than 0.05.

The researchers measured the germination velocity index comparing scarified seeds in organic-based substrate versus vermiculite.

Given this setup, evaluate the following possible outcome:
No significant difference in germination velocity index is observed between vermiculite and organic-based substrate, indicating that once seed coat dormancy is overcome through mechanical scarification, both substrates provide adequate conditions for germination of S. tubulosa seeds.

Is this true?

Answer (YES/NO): YES